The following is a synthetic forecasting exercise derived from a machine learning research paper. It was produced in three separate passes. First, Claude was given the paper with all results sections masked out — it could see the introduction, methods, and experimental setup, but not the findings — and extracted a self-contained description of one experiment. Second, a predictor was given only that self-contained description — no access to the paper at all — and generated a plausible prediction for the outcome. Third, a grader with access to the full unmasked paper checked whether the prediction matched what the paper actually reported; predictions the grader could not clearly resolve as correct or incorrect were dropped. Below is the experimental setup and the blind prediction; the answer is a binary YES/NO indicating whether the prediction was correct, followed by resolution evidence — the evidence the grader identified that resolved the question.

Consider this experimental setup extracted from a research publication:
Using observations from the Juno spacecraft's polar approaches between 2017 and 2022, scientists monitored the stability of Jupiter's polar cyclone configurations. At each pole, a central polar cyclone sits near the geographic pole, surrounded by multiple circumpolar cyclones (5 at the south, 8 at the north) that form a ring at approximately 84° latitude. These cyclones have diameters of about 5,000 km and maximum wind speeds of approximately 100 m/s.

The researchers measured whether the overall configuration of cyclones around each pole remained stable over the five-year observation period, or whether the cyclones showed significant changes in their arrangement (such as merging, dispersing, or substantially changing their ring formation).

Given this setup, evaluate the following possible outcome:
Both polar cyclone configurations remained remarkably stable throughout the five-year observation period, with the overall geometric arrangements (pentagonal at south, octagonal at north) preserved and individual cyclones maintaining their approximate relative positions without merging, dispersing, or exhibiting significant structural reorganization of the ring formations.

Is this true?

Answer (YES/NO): YES